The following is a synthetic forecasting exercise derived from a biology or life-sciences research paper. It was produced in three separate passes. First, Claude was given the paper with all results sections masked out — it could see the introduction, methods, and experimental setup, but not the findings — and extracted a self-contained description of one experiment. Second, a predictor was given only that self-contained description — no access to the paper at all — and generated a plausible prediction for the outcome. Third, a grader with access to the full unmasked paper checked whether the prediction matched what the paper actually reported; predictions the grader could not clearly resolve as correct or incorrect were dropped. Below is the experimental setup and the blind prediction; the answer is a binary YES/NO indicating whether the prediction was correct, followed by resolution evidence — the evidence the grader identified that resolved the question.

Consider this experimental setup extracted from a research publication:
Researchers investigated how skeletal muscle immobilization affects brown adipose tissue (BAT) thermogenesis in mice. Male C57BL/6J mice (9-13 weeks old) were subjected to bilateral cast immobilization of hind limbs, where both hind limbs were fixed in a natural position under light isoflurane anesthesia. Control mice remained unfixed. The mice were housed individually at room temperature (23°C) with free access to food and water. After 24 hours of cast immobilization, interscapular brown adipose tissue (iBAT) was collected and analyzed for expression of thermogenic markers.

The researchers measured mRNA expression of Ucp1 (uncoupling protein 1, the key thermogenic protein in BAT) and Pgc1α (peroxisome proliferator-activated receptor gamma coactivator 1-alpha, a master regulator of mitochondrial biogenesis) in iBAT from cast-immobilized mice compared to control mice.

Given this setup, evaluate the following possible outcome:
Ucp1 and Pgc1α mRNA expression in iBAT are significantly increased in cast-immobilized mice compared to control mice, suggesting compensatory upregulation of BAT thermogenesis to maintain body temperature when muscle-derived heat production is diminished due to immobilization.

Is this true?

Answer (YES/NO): YES